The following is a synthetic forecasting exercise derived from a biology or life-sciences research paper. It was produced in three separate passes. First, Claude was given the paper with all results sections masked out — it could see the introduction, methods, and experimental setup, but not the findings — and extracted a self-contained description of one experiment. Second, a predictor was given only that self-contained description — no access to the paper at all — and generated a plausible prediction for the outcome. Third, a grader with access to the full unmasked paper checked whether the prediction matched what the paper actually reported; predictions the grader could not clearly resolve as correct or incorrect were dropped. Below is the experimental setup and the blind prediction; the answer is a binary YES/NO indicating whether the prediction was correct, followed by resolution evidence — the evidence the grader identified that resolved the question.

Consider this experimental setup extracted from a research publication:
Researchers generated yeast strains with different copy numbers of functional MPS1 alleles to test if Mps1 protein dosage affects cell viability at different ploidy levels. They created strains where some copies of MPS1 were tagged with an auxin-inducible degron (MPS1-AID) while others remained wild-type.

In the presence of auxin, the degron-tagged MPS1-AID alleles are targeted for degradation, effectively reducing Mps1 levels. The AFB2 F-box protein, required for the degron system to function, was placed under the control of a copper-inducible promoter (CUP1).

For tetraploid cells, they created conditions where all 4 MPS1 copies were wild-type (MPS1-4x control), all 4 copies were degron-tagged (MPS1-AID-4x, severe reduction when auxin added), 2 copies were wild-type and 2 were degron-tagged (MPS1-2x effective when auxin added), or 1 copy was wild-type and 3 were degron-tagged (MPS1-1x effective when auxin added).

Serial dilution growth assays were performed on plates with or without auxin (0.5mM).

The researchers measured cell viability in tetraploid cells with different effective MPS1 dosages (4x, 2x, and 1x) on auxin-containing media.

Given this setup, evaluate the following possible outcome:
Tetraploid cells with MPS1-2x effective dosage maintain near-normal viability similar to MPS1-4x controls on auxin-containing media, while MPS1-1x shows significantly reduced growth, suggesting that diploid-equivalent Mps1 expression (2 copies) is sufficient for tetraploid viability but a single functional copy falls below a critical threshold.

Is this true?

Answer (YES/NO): NO